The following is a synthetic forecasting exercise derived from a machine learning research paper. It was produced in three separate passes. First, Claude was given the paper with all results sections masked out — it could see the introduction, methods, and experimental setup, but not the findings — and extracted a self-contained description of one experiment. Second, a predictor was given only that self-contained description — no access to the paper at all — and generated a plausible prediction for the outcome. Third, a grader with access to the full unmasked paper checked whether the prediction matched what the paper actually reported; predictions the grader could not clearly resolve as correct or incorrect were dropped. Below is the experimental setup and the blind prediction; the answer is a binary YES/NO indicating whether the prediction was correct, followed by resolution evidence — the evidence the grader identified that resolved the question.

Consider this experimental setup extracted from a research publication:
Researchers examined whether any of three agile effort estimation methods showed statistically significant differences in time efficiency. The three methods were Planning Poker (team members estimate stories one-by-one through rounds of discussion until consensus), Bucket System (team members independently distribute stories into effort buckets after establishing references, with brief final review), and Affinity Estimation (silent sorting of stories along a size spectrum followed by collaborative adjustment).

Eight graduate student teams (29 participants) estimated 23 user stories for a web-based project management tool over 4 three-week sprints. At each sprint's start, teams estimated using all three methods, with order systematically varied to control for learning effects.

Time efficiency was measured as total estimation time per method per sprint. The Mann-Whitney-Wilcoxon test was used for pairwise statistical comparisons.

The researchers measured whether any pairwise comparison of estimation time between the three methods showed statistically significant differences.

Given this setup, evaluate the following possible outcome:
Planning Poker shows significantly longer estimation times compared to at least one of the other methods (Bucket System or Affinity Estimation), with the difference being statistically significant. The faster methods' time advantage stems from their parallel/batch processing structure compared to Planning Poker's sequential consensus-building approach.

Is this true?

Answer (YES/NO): YES